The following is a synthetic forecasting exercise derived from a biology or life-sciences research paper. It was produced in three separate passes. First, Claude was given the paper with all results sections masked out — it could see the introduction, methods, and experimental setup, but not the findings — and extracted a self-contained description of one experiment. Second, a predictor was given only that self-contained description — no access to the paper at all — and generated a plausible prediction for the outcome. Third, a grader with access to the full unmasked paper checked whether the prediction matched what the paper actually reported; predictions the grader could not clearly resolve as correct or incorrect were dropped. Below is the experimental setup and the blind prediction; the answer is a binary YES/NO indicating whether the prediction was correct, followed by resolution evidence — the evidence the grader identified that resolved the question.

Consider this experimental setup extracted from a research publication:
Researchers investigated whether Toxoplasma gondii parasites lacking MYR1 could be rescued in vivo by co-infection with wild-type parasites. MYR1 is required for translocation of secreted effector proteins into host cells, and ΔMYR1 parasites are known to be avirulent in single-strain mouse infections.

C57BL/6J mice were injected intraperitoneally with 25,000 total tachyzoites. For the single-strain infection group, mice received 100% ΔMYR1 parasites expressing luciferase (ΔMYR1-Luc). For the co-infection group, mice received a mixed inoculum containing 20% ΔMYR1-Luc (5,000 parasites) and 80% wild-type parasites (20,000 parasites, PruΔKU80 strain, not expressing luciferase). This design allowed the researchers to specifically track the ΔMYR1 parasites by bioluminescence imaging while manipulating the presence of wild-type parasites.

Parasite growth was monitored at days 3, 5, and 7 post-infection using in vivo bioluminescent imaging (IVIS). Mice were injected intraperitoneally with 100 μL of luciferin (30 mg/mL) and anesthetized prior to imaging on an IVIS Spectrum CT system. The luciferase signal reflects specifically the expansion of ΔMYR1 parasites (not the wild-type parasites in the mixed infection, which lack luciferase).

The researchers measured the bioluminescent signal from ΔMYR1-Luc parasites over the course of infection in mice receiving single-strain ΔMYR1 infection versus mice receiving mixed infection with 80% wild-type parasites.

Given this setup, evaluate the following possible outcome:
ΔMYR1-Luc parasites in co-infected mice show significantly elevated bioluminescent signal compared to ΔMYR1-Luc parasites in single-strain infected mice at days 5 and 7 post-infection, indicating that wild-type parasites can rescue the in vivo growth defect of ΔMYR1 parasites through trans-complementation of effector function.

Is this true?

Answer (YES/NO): NO